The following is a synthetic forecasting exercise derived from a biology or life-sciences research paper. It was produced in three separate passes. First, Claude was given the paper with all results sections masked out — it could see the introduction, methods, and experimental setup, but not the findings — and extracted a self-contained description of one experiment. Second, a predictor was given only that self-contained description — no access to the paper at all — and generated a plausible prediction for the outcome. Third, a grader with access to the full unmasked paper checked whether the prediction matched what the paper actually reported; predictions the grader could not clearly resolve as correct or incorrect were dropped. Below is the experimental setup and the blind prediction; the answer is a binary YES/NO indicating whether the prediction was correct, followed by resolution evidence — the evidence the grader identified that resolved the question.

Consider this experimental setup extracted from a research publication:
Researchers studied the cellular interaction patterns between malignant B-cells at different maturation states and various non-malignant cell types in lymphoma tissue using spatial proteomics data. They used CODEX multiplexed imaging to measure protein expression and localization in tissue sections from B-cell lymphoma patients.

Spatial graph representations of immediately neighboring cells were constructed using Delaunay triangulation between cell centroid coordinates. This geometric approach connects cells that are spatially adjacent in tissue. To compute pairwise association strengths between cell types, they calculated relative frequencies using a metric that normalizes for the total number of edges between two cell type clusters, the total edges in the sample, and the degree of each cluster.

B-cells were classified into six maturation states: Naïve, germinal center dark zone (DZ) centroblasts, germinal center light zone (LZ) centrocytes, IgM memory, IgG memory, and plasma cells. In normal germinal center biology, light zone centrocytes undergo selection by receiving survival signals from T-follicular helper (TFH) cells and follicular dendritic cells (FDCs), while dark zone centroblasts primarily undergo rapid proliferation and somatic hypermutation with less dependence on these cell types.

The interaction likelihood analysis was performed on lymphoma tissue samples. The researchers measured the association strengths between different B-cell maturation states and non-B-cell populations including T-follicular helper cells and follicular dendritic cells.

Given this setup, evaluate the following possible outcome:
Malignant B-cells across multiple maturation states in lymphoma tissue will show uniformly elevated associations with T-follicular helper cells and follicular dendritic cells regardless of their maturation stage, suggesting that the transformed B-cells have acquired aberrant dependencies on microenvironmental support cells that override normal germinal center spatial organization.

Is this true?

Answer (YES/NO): NO